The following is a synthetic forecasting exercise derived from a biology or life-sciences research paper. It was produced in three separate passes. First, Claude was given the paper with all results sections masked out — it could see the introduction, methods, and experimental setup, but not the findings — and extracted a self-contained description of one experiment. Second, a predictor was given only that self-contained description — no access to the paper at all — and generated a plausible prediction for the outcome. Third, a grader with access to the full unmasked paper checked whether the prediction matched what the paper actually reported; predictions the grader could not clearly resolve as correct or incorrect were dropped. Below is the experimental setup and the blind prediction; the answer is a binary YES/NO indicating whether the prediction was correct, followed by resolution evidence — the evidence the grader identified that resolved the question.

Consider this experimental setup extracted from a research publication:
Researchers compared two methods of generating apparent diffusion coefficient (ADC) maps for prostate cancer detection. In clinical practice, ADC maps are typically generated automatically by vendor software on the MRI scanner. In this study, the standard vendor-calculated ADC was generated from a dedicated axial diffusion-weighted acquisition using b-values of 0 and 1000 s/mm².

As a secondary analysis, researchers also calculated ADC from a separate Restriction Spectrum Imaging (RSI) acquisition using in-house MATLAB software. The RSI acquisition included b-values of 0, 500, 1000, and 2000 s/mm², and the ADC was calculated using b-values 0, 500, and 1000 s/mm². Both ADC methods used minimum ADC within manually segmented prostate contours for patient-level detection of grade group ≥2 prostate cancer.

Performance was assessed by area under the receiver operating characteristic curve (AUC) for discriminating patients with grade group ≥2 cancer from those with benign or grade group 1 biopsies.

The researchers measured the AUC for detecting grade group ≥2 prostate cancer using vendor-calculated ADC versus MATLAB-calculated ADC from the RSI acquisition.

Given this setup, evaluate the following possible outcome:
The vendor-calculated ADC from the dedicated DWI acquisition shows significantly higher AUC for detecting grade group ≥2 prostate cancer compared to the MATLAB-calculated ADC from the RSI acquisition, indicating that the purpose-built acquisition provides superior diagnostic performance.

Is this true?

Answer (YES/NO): NO